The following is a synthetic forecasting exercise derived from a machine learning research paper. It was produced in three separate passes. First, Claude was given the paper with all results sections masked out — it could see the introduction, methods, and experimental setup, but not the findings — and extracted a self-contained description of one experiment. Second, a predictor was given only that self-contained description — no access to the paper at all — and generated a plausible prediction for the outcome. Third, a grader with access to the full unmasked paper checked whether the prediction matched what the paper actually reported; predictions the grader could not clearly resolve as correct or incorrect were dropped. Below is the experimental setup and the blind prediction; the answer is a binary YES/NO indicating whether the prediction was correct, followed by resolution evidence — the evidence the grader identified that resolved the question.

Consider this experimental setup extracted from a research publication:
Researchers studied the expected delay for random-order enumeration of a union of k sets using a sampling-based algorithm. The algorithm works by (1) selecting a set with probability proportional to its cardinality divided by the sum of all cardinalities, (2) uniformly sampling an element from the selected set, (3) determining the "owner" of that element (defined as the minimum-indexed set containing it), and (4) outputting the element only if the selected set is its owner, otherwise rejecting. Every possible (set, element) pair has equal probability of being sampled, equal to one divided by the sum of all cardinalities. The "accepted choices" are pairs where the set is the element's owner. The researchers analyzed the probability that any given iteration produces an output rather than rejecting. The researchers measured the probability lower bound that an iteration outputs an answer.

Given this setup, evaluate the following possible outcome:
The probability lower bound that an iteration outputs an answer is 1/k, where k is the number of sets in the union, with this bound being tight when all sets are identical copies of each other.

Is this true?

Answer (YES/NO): NO